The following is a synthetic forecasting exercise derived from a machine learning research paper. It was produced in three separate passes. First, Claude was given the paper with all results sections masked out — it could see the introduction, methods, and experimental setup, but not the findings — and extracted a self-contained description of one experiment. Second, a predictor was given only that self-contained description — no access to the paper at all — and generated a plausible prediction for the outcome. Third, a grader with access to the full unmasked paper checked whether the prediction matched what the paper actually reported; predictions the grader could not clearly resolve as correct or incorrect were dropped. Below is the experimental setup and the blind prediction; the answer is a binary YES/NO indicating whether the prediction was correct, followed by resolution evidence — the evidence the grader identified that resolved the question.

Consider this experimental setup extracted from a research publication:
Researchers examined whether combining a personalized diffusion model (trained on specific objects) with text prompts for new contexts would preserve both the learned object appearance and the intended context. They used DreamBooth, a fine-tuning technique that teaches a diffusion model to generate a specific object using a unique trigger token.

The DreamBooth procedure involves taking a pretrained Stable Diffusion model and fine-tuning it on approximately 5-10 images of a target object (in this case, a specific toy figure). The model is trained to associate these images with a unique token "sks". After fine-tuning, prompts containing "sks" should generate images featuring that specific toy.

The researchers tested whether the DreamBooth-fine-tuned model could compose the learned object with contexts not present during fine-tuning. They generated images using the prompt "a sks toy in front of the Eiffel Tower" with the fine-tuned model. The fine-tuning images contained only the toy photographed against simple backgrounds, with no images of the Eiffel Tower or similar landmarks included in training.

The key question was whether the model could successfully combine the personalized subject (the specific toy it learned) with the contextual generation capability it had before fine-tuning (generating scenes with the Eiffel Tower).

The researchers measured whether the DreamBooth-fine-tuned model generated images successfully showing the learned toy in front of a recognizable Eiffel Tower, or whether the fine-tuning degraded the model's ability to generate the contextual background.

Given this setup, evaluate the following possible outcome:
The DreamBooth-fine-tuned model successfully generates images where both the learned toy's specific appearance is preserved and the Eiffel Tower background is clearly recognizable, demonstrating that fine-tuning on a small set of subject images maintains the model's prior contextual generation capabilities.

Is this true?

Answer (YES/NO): NO